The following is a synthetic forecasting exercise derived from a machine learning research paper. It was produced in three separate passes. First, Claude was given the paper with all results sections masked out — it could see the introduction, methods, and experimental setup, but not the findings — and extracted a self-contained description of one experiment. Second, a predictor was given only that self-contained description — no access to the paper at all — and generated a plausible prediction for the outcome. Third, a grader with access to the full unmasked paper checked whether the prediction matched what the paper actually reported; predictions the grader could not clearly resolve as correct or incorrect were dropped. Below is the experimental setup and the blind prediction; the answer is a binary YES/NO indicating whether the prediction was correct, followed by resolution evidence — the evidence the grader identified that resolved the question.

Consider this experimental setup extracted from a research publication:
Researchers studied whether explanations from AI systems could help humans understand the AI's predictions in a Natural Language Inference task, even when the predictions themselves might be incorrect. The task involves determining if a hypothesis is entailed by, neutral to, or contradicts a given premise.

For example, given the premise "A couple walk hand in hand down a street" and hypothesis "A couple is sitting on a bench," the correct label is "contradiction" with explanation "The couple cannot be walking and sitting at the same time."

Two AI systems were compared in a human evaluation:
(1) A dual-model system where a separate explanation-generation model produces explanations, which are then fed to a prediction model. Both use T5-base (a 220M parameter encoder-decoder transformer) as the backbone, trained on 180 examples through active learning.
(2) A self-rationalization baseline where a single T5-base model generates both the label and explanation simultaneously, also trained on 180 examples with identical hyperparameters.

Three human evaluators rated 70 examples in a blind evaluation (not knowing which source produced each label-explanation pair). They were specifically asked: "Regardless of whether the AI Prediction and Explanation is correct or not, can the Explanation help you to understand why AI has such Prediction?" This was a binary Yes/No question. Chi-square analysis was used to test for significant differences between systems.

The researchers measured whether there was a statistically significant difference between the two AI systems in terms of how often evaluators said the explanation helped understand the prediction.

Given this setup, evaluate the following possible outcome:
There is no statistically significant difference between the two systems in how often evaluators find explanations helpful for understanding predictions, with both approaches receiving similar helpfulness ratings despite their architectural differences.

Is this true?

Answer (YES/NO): YES